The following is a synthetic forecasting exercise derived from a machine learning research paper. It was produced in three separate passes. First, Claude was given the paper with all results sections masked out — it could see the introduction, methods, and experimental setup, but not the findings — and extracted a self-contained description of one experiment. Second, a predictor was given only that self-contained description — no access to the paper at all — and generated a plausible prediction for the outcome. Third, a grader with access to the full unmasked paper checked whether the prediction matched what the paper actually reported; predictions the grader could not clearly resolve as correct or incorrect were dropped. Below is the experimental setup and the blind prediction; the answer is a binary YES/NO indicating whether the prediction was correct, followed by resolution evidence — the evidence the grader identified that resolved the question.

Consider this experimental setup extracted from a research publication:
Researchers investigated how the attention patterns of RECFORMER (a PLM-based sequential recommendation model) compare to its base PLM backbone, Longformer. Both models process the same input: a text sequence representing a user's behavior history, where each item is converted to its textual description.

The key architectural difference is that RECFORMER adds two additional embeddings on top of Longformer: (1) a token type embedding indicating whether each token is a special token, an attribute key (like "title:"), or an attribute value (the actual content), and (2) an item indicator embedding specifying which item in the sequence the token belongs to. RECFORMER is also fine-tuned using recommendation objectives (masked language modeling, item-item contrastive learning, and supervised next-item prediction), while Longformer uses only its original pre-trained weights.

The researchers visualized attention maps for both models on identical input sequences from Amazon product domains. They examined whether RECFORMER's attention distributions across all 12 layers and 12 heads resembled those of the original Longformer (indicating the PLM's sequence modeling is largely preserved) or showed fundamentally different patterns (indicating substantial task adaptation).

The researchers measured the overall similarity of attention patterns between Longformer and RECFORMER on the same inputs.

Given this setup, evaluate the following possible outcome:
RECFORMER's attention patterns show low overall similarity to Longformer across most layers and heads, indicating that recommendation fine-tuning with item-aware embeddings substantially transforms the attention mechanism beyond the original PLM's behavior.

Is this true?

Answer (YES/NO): YES